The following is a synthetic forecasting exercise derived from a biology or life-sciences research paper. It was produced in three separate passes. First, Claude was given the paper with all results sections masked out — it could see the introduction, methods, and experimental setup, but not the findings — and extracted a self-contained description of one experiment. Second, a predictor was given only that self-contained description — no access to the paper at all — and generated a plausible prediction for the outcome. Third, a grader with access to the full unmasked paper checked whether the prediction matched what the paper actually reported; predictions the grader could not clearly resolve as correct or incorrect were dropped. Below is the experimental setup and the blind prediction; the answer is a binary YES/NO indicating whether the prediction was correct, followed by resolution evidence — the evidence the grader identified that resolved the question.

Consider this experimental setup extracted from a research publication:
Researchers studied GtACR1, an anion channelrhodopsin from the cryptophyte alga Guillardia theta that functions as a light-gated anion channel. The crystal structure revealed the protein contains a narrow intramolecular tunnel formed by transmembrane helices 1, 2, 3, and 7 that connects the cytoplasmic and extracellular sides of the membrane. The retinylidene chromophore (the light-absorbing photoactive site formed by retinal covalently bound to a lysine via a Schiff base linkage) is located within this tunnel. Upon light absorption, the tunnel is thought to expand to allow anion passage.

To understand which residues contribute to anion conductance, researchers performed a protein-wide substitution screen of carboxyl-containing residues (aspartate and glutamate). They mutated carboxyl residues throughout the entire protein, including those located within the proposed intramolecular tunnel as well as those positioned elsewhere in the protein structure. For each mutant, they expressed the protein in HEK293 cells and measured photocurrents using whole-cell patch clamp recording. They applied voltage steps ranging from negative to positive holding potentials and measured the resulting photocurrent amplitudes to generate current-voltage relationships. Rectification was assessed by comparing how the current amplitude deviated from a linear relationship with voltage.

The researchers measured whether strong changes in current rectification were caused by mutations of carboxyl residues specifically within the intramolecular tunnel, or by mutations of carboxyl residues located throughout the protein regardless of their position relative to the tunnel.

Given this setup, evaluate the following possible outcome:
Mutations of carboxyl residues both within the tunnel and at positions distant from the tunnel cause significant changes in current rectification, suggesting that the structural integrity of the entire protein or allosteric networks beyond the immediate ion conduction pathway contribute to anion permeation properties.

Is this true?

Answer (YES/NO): NO